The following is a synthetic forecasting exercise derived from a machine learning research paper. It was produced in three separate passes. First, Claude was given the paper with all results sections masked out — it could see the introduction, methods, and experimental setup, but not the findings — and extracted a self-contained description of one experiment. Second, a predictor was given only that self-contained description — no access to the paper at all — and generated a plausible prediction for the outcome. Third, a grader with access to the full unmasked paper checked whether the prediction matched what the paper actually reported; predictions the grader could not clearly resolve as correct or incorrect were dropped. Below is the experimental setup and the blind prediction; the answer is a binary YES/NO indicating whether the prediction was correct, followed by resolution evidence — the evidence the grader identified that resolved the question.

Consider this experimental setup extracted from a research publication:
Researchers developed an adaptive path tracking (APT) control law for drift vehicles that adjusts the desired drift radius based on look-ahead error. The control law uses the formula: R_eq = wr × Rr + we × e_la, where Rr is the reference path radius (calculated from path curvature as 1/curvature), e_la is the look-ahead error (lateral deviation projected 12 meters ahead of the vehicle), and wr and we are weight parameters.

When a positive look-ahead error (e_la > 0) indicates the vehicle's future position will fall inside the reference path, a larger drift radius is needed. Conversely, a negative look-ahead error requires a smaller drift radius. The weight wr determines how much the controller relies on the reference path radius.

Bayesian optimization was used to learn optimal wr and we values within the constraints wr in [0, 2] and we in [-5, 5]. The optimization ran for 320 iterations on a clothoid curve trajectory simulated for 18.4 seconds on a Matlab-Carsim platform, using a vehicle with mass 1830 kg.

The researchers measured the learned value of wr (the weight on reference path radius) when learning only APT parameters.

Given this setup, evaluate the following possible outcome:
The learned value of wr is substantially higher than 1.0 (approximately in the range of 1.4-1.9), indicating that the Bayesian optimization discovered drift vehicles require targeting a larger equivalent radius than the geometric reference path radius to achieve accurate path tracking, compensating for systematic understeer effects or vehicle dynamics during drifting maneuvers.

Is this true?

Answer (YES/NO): YES